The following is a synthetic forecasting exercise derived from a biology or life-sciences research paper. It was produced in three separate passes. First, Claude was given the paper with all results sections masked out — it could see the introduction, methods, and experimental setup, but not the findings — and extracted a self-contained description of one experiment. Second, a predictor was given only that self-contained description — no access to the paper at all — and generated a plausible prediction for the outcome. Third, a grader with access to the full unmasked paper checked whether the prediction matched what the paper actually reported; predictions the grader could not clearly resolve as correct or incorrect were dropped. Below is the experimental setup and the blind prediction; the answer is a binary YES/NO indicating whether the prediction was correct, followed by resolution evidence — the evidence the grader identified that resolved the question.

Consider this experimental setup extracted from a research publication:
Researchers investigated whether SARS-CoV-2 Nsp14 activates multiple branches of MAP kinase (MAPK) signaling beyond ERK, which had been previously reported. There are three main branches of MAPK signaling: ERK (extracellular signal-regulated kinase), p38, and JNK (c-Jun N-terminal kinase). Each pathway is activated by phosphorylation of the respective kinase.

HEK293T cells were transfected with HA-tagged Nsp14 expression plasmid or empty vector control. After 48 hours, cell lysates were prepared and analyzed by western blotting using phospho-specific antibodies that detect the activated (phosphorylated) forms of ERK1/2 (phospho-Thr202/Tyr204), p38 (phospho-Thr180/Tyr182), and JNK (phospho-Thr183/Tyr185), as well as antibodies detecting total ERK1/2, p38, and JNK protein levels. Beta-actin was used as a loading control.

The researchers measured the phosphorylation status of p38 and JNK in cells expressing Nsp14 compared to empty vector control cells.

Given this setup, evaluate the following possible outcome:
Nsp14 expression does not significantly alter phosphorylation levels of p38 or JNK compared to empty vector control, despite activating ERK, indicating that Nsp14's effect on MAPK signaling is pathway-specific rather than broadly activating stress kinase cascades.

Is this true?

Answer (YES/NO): NO